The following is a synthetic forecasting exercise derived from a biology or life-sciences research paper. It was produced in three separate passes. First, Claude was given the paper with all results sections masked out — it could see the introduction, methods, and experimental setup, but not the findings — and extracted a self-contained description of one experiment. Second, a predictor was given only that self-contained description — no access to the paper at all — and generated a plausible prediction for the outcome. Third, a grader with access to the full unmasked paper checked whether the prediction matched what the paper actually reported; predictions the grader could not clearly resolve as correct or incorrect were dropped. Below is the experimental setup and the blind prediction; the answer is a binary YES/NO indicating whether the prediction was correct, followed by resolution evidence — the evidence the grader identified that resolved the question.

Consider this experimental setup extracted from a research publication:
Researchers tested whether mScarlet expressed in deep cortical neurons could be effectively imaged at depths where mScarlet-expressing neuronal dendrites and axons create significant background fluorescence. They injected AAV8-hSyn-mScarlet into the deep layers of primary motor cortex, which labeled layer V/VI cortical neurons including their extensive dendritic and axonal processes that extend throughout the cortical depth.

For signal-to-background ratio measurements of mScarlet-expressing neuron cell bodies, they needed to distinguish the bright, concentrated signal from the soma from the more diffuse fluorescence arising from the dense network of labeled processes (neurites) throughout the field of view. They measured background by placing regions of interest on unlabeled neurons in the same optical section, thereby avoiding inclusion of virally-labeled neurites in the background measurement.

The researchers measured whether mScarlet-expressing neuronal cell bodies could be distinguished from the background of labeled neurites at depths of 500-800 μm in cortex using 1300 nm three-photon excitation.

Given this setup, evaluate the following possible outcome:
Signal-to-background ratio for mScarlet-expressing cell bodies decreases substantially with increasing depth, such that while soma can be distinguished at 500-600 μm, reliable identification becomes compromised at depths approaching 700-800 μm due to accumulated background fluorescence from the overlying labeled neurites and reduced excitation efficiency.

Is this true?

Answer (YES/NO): NO